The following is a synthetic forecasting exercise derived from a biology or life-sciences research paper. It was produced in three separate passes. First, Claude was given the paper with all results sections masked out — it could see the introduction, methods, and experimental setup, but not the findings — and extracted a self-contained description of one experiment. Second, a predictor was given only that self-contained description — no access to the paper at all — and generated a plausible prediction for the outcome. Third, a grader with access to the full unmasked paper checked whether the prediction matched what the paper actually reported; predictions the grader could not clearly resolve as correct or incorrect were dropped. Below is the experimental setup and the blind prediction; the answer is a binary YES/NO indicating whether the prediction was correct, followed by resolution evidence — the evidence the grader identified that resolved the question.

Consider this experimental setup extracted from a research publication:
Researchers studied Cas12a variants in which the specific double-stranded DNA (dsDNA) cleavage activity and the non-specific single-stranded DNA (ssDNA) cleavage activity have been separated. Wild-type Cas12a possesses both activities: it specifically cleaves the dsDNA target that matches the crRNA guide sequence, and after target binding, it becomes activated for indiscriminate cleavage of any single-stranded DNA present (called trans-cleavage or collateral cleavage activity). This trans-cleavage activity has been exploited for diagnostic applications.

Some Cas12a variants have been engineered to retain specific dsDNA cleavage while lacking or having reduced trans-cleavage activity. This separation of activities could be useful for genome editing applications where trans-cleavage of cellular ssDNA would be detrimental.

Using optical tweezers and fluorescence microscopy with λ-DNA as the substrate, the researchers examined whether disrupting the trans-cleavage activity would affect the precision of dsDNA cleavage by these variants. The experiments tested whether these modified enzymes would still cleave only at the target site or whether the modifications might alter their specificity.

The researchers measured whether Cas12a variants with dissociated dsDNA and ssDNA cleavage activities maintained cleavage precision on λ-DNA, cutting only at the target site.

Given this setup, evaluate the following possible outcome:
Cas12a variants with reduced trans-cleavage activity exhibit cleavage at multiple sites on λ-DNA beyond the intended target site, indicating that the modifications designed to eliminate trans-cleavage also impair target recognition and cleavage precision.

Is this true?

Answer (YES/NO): NO